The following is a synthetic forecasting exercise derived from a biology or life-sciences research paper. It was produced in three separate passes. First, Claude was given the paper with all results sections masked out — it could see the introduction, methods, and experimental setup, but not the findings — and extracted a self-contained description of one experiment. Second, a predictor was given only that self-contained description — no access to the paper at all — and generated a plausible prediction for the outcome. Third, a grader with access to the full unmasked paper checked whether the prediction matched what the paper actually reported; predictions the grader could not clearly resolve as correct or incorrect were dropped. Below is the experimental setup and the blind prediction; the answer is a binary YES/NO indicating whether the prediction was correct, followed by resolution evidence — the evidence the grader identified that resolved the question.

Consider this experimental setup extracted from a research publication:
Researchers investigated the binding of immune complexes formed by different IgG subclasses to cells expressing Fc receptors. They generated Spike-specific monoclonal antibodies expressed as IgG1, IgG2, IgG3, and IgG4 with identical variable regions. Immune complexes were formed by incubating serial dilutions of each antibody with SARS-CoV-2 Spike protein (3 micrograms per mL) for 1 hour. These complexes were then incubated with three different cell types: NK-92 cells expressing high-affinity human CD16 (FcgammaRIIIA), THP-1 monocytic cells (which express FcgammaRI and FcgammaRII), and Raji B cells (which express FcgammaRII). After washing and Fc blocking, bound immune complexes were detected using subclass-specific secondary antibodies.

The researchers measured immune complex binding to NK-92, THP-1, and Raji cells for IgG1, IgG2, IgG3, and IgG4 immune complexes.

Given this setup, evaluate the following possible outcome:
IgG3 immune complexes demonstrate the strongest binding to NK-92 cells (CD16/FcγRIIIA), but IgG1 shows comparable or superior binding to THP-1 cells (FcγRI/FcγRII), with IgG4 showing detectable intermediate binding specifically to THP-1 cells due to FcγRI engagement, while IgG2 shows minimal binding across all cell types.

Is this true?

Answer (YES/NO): NO